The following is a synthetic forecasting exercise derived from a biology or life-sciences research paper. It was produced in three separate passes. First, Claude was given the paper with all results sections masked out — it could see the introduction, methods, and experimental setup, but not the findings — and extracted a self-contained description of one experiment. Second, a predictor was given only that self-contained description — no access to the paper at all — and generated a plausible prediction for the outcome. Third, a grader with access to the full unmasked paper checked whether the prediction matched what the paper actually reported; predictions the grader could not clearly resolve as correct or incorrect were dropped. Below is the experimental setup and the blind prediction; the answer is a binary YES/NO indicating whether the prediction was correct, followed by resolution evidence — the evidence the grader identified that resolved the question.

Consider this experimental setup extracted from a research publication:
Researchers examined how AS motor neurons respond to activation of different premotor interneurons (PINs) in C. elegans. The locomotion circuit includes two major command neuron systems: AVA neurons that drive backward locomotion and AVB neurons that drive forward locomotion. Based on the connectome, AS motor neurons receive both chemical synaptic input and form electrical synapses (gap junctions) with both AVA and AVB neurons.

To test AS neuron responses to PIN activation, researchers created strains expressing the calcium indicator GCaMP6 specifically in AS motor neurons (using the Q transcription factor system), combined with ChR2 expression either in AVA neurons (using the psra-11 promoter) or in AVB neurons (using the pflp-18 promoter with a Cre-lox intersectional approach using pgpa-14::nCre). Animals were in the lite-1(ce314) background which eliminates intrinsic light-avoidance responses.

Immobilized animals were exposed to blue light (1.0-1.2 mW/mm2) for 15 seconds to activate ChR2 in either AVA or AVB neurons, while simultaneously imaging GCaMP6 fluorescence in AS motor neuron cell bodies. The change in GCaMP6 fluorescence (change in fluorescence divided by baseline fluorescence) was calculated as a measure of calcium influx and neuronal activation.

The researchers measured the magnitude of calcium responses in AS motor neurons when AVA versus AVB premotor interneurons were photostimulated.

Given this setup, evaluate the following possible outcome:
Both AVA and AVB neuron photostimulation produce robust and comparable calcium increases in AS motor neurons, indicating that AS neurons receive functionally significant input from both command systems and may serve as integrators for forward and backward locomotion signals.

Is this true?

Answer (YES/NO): NO